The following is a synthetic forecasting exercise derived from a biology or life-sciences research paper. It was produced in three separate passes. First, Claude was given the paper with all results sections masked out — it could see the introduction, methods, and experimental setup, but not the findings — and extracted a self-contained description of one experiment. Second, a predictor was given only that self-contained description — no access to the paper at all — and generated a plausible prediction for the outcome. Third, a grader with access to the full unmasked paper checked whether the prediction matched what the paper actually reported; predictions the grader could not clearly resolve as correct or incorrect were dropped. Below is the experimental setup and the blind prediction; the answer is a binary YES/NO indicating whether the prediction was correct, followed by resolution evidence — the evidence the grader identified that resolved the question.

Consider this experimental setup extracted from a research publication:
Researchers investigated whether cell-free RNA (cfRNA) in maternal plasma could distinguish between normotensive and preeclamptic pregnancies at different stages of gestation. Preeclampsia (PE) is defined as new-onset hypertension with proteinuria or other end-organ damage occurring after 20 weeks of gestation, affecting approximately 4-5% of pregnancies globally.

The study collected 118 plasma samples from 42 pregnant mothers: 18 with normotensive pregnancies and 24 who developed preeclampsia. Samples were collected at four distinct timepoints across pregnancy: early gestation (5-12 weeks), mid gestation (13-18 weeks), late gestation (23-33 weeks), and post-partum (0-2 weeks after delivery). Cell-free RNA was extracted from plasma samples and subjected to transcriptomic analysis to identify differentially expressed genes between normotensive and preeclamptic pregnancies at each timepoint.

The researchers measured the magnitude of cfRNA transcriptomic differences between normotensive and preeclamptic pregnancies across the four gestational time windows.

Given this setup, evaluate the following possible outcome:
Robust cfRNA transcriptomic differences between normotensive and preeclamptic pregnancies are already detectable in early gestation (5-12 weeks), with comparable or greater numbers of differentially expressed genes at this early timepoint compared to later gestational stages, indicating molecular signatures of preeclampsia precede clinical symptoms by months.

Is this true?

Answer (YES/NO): YES